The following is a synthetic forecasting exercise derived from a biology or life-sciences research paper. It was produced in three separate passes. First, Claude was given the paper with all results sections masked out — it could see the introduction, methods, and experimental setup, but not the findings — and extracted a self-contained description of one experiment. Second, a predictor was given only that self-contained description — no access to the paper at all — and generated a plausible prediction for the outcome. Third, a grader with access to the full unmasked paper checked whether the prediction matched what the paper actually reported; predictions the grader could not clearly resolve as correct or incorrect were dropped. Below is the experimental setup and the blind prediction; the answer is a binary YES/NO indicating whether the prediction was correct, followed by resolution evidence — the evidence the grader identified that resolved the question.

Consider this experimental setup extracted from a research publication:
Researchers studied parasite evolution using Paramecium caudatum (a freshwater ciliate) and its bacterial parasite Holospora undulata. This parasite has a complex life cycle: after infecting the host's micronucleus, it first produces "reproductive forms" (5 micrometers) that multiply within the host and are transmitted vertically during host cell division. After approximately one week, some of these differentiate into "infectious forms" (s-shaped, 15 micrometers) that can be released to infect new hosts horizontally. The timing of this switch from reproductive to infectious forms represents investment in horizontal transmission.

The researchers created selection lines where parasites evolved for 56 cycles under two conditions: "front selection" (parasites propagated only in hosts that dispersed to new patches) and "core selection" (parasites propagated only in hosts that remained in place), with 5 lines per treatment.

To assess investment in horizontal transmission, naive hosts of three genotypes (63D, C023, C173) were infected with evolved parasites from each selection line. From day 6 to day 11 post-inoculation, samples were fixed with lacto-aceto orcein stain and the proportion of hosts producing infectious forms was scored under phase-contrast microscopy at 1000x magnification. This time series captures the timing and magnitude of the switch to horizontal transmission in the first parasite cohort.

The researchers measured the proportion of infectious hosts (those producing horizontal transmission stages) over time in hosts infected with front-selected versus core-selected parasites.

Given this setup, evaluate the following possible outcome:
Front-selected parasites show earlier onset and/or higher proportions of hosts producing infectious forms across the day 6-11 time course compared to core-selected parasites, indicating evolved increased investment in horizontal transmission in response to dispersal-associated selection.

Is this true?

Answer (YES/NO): NO